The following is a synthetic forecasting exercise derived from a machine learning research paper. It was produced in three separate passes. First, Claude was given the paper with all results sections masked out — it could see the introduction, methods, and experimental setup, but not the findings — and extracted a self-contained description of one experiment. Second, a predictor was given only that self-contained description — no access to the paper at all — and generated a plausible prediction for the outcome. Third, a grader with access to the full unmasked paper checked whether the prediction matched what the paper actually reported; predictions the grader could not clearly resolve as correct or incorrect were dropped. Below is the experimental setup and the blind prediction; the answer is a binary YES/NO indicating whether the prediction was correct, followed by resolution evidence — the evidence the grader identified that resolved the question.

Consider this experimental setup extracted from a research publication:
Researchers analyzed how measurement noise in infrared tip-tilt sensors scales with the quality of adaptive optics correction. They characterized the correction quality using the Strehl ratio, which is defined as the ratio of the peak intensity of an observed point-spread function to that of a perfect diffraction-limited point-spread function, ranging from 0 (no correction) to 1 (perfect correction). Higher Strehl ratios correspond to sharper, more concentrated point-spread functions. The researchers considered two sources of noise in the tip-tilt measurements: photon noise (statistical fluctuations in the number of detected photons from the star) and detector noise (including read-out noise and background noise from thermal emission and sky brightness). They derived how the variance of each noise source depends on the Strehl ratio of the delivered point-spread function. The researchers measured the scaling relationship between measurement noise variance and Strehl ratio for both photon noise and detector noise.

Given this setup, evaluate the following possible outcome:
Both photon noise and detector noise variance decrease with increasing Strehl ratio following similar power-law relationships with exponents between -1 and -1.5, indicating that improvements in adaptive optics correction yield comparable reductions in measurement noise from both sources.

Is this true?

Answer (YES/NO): NO